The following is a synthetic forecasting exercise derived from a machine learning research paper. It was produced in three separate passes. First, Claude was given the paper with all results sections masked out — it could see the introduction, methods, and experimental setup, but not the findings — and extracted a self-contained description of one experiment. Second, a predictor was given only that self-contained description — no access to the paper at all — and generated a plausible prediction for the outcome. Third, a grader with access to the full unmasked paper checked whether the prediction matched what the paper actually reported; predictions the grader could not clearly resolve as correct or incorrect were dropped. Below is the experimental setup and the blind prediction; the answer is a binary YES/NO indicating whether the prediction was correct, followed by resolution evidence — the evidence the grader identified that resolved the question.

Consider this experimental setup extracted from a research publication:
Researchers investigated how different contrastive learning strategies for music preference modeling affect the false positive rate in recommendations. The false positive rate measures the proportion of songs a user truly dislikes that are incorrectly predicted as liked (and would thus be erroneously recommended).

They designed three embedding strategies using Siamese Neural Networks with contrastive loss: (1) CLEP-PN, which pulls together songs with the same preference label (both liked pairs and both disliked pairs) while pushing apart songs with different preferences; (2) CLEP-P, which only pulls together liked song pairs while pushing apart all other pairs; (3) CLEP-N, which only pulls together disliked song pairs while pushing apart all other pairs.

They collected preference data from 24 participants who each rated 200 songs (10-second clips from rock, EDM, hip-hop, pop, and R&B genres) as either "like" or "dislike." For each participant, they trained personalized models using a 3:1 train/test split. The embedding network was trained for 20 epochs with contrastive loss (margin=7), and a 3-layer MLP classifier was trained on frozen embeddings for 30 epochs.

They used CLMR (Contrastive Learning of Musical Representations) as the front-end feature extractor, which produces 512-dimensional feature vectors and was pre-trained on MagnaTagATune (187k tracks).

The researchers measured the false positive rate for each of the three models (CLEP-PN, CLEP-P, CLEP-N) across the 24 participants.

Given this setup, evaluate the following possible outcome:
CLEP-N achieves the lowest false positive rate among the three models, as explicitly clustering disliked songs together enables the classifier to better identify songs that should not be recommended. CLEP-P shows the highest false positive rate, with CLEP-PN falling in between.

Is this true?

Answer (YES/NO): YES